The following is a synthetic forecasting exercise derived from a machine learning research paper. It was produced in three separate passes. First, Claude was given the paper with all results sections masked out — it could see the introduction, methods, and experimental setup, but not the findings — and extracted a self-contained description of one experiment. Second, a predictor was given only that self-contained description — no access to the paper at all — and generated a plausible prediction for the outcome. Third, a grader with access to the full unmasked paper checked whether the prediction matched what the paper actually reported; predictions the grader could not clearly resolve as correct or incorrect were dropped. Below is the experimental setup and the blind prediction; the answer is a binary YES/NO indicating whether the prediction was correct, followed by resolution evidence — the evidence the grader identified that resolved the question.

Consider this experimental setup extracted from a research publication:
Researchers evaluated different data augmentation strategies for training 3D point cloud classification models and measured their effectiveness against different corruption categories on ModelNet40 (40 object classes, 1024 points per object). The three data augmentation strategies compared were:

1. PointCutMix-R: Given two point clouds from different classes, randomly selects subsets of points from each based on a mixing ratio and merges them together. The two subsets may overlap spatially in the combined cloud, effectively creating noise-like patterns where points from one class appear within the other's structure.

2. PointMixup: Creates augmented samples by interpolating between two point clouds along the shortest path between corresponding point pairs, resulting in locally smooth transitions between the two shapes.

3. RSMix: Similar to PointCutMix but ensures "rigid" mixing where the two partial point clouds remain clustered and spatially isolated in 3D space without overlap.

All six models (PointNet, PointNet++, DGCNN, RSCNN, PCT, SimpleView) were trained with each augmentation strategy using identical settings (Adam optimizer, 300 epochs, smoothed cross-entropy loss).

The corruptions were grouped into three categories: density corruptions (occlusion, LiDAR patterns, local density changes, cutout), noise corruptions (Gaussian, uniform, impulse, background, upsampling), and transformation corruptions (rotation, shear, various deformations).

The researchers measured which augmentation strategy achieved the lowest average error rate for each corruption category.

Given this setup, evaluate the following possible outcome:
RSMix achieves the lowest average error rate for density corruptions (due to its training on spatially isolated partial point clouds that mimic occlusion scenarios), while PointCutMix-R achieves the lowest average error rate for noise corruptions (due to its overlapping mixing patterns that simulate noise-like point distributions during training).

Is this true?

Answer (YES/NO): YES